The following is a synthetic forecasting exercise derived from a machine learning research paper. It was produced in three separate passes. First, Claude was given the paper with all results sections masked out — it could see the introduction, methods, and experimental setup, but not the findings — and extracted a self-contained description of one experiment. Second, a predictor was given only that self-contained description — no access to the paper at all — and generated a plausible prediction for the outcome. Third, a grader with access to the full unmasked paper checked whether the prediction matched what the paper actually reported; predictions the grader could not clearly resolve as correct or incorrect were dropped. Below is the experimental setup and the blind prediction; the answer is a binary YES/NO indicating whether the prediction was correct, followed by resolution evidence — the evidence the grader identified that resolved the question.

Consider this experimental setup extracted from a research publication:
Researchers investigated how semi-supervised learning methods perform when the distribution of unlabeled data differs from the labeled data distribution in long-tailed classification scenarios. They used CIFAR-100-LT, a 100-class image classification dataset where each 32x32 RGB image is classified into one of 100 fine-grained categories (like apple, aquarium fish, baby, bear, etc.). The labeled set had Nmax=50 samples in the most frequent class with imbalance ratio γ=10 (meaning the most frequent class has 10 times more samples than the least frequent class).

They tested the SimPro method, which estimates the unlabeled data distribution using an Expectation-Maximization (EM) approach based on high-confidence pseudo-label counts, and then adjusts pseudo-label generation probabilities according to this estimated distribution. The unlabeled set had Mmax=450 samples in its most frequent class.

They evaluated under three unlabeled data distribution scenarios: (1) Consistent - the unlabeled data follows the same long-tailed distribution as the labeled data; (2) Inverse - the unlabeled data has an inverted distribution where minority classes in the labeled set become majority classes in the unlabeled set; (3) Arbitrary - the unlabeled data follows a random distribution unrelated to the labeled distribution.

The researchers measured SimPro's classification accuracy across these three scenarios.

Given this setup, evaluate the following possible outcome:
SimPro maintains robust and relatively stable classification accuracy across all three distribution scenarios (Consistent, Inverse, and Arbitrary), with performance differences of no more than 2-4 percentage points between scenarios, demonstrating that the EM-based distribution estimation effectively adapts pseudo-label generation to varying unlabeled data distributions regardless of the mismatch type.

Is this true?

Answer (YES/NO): NO